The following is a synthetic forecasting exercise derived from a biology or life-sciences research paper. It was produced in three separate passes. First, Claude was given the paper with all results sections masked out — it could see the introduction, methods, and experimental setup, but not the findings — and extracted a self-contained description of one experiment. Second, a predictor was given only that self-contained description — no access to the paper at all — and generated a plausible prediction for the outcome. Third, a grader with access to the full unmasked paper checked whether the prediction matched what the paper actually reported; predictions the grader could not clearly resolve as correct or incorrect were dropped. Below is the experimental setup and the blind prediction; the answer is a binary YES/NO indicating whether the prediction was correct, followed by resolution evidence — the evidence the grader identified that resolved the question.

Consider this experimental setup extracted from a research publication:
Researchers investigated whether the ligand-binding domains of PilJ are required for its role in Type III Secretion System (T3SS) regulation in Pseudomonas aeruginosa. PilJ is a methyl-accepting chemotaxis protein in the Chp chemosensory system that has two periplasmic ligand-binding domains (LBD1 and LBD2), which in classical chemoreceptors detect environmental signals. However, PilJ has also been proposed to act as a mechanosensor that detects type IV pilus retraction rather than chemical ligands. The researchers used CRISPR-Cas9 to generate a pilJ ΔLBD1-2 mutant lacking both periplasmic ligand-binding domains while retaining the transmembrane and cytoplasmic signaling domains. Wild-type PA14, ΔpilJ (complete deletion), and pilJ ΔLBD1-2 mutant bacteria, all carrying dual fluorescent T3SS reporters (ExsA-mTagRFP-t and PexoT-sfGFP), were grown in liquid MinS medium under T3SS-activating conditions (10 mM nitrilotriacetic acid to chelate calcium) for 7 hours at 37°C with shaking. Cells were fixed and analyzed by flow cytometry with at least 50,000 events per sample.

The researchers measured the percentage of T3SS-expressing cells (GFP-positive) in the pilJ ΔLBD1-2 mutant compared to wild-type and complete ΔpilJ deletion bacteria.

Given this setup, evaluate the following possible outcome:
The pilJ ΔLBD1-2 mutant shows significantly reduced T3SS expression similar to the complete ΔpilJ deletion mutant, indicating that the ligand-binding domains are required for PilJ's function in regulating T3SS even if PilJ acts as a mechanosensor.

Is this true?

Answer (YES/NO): NO